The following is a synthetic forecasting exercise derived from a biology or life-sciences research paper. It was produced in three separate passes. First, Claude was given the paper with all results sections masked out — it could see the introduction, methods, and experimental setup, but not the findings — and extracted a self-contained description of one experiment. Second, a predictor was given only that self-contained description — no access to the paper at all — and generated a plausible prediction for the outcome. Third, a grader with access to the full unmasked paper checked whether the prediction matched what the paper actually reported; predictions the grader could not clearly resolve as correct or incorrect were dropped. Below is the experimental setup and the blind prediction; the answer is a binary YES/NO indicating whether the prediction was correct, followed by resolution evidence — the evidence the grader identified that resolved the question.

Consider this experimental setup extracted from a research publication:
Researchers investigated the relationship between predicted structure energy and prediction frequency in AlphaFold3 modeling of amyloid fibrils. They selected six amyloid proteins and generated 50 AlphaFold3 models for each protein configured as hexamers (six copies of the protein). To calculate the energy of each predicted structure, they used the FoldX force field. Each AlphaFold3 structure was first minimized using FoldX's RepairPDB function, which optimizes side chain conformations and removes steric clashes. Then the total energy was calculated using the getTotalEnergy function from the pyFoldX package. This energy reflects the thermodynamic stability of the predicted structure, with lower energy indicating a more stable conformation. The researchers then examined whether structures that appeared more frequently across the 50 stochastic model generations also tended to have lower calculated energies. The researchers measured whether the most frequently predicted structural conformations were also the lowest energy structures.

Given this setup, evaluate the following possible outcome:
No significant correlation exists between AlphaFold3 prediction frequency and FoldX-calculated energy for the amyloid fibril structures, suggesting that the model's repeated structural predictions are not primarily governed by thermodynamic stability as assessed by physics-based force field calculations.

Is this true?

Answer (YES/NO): YES